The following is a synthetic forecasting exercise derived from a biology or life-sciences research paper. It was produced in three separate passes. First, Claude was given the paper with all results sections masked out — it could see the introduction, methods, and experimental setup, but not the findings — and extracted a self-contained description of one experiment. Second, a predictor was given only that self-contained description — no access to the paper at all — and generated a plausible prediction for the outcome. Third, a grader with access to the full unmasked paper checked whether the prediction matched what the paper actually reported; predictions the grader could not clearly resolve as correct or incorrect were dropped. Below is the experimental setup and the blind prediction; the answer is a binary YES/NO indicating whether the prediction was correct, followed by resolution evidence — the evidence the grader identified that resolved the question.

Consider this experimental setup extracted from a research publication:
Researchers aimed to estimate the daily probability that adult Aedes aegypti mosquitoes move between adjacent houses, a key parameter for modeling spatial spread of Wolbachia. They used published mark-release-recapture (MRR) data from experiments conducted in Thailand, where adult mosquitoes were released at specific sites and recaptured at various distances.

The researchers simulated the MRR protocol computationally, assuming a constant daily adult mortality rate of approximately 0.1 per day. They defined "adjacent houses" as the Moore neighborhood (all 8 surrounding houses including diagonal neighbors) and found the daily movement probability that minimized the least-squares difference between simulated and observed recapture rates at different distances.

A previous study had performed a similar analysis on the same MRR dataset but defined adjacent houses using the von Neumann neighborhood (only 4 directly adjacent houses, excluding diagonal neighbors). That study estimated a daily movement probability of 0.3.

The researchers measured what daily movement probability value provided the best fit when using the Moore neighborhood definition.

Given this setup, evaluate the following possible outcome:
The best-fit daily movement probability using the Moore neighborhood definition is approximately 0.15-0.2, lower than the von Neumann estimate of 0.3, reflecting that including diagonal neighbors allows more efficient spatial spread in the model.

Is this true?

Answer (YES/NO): NO